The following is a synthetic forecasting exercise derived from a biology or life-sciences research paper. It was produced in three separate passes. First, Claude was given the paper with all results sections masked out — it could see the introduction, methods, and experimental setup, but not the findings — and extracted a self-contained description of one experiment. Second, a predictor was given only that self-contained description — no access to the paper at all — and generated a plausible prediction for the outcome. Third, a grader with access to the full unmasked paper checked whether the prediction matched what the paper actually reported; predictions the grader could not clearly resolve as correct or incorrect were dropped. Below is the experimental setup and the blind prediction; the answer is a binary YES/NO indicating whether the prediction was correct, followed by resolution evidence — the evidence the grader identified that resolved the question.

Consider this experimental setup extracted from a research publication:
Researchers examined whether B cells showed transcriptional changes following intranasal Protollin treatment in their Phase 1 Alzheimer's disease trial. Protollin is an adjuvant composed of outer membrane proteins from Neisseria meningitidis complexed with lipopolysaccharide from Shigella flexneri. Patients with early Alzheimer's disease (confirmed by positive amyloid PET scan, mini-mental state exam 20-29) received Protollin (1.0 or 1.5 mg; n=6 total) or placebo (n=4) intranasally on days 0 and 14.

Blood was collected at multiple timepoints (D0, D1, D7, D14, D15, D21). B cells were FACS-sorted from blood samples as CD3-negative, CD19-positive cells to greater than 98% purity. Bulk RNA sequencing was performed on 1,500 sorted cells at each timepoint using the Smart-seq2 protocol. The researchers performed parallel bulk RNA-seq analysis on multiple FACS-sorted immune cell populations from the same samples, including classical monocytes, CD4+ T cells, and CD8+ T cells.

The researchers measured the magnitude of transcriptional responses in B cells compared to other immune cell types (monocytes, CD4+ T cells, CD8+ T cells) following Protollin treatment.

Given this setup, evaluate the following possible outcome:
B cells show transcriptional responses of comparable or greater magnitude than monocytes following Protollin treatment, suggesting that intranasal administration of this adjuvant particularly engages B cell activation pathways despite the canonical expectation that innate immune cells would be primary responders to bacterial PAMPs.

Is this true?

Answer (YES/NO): NO